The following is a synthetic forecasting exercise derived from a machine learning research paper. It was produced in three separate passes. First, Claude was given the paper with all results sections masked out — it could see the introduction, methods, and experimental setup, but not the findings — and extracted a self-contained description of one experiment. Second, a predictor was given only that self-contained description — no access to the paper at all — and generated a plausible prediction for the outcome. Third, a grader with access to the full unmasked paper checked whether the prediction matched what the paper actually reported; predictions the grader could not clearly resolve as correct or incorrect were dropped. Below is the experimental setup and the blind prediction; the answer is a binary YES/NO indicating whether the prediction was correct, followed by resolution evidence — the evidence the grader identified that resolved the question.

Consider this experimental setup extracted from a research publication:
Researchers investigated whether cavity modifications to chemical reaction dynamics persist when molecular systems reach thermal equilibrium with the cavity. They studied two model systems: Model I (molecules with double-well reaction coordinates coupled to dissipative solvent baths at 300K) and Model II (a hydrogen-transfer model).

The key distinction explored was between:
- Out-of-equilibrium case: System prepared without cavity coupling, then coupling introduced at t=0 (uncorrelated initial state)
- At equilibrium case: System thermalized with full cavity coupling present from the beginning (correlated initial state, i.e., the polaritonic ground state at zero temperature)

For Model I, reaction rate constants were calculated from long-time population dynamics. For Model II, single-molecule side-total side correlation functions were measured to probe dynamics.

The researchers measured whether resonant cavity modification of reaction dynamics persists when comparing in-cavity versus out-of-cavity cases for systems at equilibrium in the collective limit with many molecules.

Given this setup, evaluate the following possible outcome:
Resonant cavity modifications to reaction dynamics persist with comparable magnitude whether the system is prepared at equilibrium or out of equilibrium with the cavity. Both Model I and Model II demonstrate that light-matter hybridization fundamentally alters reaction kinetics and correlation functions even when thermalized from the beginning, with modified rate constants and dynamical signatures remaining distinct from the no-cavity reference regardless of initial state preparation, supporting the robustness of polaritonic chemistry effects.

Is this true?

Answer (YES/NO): NO